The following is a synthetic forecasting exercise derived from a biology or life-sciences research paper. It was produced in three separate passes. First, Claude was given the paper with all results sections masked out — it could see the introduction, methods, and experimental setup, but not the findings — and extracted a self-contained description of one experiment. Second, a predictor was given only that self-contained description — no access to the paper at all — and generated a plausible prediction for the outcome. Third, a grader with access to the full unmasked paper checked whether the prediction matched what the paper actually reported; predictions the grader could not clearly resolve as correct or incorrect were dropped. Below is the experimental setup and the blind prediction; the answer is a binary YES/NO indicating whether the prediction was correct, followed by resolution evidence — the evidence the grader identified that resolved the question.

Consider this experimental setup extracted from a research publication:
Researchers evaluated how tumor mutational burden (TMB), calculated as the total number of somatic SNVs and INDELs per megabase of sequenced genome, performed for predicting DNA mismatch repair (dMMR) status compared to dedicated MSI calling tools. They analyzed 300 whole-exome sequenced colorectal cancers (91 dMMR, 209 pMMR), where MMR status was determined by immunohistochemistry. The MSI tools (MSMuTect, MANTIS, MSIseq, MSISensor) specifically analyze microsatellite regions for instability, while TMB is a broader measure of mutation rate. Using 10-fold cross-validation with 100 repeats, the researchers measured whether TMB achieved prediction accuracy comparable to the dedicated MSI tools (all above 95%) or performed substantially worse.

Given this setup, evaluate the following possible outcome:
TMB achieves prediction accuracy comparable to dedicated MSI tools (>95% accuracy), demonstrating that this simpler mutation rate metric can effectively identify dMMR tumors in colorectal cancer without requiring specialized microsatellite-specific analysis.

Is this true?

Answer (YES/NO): NO